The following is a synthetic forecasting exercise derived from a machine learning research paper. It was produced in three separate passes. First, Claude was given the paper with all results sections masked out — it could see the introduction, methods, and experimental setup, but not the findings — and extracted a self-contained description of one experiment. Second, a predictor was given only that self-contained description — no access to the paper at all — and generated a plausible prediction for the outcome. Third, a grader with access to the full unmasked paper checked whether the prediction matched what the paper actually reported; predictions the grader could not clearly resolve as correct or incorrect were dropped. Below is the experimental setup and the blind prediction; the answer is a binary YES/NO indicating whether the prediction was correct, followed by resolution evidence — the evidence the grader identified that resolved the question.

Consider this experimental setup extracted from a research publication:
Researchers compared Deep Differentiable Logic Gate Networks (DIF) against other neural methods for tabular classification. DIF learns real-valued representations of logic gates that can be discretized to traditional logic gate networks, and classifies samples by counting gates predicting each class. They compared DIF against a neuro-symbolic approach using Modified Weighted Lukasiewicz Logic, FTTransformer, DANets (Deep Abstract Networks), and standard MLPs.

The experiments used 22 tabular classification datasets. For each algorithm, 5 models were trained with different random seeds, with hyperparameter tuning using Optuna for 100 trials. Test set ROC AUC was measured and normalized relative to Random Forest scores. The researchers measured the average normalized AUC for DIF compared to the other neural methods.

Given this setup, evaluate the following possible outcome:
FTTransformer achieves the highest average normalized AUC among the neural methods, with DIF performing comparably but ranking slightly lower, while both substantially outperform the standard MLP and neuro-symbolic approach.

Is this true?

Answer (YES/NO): NO